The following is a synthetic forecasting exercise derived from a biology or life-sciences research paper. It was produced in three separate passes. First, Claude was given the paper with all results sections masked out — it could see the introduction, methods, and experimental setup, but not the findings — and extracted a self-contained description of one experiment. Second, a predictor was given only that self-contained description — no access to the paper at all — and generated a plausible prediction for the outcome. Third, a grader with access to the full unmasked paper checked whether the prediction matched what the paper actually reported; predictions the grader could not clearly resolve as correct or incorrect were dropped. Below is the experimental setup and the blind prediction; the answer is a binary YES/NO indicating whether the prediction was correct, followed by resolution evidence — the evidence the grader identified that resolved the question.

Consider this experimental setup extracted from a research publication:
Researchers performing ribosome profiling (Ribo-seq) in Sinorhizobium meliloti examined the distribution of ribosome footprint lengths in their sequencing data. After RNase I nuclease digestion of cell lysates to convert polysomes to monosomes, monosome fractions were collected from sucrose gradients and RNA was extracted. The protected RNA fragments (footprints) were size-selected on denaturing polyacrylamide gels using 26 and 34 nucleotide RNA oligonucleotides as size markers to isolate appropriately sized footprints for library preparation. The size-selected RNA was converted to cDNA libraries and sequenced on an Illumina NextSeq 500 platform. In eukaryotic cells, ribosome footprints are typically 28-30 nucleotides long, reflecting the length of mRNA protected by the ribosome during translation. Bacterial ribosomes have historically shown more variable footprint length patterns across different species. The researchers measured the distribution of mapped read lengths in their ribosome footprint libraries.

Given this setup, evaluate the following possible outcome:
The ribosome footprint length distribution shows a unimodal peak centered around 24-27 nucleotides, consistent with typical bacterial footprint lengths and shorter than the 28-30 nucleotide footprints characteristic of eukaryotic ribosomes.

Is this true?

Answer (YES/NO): NO